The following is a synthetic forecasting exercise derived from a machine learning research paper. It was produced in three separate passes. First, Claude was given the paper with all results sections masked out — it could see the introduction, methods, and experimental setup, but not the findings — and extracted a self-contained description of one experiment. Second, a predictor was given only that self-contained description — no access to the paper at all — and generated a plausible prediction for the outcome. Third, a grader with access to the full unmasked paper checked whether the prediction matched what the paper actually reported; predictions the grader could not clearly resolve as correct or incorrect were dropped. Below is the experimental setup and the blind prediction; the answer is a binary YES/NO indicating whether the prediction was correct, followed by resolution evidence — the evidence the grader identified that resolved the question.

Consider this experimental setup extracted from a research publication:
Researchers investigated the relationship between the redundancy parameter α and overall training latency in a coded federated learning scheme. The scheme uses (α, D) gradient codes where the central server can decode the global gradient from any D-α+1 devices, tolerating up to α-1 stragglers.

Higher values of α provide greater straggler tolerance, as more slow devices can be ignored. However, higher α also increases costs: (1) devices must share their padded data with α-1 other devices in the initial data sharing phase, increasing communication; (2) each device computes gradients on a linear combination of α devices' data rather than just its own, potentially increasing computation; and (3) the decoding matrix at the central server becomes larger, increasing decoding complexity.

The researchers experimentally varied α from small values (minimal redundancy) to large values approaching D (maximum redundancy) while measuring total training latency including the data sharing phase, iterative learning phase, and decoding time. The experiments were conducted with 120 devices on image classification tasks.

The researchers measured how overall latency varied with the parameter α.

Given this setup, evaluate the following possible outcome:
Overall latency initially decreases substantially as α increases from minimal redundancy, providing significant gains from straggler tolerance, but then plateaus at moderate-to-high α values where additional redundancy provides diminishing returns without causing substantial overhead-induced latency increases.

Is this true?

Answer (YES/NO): NO